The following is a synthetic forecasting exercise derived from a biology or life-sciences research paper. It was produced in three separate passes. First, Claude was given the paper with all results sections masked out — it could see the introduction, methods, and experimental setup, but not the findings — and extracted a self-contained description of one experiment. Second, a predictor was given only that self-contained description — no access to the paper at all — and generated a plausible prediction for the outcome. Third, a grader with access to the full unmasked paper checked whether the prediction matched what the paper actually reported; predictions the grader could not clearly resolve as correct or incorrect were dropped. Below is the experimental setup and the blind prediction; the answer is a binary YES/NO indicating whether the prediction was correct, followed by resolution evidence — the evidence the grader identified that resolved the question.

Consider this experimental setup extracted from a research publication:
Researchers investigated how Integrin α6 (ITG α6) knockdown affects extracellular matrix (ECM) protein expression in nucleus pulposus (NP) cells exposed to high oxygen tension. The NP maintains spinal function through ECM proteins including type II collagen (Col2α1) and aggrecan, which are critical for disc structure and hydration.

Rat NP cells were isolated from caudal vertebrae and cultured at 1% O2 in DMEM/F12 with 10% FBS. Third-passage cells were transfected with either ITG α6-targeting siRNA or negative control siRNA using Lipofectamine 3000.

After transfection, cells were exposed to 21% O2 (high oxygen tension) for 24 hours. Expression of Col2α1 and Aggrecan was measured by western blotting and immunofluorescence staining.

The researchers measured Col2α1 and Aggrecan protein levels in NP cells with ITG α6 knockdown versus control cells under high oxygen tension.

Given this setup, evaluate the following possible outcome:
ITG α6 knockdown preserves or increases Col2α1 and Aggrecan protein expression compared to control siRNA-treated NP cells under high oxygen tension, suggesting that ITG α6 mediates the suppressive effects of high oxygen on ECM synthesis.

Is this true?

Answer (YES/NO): NO